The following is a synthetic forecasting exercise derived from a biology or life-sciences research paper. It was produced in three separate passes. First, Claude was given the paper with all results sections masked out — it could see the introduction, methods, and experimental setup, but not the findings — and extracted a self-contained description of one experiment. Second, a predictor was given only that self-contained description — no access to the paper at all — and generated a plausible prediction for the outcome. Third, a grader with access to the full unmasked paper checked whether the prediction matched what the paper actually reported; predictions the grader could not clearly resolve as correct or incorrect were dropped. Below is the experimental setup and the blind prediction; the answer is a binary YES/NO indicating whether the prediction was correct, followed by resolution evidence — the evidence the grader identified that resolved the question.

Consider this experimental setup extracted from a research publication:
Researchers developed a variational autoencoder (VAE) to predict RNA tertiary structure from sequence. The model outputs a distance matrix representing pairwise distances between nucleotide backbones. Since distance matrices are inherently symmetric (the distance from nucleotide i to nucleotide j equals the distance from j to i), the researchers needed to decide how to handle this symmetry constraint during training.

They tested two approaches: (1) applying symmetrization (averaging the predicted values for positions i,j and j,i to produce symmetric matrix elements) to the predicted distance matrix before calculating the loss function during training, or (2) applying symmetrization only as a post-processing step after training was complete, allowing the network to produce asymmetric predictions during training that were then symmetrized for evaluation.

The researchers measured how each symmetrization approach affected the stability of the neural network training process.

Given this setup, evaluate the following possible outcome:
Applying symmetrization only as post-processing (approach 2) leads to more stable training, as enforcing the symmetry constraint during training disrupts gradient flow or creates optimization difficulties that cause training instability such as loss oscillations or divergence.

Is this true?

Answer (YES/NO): YES